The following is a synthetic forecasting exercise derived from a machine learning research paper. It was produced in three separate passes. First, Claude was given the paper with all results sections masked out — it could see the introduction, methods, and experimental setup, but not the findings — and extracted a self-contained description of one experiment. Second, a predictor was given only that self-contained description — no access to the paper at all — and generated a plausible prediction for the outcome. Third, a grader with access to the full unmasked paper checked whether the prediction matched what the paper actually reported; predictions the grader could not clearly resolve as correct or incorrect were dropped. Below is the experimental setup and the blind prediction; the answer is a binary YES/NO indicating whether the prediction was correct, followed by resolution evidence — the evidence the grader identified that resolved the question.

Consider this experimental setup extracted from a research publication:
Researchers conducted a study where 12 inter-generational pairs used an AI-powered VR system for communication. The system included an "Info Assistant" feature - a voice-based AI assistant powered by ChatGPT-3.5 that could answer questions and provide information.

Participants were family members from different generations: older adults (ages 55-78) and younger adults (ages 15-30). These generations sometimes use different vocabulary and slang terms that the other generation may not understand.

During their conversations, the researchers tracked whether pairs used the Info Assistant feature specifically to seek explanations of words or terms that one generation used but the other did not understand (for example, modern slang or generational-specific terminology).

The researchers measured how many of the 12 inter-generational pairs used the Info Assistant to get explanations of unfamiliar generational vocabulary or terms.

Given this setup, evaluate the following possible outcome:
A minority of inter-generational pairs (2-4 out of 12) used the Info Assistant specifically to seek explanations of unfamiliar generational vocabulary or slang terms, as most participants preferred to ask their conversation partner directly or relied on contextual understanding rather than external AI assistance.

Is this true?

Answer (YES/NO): YES